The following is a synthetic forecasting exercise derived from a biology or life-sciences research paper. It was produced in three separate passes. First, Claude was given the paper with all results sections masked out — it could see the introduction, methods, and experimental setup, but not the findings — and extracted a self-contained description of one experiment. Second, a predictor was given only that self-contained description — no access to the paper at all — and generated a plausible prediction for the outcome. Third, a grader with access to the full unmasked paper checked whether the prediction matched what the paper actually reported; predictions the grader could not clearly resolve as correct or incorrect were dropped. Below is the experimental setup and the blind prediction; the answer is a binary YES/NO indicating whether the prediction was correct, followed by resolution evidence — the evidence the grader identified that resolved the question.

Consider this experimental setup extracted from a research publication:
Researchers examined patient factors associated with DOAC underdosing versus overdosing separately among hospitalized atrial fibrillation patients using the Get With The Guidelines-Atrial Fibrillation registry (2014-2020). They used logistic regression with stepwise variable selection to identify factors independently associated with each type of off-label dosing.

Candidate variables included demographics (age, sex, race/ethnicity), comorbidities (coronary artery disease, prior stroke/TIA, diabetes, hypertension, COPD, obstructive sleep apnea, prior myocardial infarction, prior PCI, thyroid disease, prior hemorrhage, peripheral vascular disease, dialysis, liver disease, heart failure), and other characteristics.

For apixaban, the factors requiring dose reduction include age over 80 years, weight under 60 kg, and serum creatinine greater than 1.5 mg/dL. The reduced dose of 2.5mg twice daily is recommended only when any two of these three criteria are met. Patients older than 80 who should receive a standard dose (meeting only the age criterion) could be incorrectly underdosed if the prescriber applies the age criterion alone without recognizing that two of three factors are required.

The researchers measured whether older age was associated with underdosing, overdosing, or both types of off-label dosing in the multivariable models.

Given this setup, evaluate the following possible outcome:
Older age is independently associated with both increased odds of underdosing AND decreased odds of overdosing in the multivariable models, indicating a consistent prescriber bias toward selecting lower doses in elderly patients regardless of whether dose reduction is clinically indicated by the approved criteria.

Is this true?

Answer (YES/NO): NO